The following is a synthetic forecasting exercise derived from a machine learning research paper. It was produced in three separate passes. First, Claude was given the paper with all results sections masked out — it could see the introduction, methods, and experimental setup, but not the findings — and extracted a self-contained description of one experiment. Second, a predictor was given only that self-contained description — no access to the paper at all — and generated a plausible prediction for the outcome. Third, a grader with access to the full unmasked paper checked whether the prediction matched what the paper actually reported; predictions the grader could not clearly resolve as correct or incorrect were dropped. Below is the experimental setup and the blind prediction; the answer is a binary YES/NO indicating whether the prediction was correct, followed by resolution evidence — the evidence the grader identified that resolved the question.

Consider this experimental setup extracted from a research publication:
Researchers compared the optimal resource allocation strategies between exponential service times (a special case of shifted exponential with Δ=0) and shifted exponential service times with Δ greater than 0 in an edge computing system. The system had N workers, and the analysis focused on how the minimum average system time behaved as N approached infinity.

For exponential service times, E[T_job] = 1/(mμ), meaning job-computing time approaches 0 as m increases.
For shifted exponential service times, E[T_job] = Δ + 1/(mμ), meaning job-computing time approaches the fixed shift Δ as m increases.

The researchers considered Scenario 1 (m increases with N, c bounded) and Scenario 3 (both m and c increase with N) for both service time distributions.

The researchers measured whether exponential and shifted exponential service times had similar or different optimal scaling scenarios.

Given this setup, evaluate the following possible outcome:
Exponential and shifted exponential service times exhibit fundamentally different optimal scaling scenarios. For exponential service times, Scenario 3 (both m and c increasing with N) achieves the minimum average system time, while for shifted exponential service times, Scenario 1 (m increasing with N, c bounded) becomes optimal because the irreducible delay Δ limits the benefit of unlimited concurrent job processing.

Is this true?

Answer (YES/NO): NO